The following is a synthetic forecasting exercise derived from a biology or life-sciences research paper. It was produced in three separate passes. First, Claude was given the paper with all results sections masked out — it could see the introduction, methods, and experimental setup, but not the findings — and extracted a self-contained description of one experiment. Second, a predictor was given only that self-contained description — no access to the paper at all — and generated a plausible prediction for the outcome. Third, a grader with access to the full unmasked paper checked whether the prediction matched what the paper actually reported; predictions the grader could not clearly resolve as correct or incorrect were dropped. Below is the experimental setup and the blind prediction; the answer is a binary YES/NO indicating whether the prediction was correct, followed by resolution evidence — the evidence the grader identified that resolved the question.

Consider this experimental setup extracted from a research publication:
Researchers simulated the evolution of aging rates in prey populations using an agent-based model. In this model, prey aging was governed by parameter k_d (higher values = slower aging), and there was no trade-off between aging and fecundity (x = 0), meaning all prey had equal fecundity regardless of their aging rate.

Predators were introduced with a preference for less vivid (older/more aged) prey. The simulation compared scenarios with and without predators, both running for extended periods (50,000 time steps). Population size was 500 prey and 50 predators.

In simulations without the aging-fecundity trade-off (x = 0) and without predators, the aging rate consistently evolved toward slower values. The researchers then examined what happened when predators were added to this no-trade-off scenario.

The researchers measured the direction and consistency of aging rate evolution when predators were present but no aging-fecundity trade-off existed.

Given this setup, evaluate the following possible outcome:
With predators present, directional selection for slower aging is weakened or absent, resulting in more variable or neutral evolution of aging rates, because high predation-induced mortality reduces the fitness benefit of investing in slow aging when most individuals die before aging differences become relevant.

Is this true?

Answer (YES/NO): NO